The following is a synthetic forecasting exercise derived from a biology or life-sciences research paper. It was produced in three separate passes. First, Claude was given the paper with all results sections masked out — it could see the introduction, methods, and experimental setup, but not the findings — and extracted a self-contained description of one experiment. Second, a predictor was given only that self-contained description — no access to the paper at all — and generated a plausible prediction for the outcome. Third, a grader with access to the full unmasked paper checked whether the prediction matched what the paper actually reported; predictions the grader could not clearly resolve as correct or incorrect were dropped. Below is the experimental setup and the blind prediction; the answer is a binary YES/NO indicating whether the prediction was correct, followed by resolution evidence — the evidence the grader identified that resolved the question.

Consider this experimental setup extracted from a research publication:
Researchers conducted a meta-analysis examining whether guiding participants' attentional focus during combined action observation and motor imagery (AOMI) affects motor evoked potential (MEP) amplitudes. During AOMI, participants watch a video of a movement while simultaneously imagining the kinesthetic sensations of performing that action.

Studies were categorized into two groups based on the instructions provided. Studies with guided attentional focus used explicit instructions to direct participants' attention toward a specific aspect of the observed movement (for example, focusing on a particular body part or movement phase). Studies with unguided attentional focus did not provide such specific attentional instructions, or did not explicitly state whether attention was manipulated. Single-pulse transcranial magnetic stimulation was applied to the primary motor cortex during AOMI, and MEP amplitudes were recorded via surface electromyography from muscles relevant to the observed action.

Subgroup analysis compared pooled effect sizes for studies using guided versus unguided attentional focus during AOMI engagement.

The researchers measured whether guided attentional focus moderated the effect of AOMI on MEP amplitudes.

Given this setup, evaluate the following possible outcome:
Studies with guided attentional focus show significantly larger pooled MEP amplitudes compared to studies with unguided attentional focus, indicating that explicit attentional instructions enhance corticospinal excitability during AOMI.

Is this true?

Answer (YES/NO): NO